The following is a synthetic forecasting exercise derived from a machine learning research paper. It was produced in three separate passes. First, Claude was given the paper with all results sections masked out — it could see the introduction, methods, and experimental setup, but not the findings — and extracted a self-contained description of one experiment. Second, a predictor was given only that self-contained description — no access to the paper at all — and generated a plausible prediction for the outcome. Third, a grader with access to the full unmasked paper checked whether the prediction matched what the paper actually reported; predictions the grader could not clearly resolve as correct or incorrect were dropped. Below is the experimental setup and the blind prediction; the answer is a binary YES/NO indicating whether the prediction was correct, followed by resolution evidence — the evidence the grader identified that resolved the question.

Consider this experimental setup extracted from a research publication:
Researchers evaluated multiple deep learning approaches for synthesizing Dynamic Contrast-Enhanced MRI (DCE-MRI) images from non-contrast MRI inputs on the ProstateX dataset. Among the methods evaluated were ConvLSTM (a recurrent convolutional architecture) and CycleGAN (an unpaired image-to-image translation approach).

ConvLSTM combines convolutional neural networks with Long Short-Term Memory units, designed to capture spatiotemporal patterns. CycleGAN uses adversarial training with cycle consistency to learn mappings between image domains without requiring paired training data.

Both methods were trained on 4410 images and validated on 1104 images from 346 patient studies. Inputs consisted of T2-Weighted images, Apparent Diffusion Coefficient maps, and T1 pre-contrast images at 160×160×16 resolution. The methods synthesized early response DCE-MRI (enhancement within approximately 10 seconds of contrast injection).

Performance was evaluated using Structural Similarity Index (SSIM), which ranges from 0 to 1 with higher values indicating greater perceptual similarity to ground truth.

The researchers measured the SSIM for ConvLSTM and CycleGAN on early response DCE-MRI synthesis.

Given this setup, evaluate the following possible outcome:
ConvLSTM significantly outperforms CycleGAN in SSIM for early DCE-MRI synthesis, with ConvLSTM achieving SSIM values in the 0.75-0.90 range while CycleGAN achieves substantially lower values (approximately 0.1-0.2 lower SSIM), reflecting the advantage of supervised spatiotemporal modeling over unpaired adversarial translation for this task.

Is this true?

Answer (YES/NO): NO